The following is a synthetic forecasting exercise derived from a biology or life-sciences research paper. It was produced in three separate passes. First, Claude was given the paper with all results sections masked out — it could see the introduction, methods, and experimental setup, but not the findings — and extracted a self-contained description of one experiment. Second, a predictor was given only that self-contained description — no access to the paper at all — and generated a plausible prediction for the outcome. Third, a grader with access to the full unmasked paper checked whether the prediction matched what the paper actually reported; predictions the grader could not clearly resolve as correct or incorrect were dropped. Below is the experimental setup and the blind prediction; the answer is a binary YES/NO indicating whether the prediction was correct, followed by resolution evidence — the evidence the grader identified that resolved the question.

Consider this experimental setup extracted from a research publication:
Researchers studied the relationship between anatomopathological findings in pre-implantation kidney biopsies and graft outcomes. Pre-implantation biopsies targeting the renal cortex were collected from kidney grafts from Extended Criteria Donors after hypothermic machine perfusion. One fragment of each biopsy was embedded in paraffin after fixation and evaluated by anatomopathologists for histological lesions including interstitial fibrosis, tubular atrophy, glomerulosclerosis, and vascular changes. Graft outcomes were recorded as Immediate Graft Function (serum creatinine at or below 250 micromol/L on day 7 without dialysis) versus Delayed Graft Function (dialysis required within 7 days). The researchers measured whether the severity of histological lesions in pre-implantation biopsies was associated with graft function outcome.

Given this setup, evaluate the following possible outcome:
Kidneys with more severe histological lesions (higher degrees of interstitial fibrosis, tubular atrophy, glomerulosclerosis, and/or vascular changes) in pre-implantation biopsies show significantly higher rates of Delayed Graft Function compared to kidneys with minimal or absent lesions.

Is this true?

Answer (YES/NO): NO